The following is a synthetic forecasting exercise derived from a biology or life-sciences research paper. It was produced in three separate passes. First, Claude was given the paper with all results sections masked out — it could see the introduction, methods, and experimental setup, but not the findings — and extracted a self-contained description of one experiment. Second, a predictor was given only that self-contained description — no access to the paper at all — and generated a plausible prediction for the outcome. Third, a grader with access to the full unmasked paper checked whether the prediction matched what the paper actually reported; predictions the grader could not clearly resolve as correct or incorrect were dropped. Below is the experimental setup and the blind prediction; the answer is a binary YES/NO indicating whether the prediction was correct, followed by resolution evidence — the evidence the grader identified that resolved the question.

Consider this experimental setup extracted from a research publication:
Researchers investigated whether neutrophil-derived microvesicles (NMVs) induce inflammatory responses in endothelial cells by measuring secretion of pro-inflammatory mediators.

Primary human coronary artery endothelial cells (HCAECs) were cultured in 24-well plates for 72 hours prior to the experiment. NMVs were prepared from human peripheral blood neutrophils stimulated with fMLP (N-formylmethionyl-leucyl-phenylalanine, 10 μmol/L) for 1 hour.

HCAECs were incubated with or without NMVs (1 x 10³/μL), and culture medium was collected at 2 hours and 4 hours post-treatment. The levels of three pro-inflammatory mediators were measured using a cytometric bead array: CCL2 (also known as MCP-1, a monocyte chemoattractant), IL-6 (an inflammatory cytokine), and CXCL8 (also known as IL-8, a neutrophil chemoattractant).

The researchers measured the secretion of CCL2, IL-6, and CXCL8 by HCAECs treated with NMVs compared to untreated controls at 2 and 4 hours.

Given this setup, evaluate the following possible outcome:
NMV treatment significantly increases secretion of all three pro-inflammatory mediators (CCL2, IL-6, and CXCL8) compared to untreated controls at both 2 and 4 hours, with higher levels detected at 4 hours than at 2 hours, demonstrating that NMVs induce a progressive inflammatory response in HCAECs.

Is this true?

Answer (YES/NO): NO